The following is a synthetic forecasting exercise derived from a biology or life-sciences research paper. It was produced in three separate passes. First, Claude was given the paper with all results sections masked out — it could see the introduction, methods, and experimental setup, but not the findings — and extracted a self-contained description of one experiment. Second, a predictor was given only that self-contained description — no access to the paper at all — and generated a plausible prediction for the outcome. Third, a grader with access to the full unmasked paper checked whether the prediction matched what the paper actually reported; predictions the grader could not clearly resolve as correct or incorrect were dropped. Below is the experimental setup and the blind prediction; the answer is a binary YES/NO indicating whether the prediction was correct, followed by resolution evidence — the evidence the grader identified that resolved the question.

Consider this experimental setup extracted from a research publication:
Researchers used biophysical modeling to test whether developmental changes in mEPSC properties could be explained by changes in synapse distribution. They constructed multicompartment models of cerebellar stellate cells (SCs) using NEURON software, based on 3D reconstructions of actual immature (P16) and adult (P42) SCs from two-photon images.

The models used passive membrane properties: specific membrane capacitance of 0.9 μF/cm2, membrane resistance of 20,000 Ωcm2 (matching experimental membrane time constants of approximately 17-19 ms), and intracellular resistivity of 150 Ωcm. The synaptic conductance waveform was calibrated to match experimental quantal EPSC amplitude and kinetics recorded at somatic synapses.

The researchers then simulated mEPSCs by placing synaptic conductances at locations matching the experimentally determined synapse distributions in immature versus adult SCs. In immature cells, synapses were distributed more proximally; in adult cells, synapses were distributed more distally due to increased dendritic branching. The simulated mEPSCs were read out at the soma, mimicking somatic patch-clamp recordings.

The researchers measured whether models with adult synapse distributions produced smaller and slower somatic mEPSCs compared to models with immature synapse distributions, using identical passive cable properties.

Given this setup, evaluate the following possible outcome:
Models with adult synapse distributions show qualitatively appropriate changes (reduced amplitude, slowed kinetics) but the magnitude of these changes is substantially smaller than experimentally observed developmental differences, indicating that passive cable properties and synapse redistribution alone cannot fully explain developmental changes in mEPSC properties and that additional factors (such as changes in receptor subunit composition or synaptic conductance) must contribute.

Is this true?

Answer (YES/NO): NO